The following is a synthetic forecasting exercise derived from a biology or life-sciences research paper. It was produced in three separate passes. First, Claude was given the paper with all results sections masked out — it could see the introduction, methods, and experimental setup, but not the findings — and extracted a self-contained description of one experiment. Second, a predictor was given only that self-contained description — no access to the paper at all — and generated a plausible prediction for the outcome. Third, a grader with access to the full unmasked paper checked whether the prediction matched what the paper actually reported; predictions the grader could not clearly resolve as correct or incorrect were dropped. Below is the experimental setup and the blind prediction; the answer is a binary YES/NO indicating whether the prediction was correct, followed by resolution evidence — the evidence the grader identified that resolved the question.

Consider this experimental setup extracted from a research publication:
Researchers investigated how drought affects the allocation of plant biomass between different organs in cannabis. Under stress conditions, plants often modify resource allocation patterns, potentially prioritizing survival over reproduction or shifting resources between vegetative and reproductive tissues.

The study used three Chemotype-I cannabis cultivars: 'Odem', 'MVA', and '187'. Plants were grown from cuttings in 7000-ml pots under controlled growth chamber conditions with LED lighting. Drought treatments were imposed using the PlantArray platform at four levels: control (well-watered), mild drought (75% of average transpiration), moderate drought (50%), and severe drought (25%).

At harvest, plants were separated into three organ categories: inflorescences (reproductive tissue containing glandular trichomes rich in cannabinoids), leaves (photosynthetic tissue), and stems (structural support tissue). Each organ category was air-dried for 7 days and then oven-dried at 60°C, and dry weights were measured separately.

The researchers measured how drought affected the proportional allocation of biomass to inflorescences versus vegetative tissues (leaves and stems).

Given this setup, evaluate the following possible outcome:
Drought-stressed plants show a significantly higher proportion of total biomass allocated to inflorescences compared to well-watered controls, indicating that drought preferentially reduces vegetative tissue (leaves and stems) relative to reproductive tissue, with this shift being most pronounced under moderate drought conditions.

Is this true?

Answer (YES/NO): NO